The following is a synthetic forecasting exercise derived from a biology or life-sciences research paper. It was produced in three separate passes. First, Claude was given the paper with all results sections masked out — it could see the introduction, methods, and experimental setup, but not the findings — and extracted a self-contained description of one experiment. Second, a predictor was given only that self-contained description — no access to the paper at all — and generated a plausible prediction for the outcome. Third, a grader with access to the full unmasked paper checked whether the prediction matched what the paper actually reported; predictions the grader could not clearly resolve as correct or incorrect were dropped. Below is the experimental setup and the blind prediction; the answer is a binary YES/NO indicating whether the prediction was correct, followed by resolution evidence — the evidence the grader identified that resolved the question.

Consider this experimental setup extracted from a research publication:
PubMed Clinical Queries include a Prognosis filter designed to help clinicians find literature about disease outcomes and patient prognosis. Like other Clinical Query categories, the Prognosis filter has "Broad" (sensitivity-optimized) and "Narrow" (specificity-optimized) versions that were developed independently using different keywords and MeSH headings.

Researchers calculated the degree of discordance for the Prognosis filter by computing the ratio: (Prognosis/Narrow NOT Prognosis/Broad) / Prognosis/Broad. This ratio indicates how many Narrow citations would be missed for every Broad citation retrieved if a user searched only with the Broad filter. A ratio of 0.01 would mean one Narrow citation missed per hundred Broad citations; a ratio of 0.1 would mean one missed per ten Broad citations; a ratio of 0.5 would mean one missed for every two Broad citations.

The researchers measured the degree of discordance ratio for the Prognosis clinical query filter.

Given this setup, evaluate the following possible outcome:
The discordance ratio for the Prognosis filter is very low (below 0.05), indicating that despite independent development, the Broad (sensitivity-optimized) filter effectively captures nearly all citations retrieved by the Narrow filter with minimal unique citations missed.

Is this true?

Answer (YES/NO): NO